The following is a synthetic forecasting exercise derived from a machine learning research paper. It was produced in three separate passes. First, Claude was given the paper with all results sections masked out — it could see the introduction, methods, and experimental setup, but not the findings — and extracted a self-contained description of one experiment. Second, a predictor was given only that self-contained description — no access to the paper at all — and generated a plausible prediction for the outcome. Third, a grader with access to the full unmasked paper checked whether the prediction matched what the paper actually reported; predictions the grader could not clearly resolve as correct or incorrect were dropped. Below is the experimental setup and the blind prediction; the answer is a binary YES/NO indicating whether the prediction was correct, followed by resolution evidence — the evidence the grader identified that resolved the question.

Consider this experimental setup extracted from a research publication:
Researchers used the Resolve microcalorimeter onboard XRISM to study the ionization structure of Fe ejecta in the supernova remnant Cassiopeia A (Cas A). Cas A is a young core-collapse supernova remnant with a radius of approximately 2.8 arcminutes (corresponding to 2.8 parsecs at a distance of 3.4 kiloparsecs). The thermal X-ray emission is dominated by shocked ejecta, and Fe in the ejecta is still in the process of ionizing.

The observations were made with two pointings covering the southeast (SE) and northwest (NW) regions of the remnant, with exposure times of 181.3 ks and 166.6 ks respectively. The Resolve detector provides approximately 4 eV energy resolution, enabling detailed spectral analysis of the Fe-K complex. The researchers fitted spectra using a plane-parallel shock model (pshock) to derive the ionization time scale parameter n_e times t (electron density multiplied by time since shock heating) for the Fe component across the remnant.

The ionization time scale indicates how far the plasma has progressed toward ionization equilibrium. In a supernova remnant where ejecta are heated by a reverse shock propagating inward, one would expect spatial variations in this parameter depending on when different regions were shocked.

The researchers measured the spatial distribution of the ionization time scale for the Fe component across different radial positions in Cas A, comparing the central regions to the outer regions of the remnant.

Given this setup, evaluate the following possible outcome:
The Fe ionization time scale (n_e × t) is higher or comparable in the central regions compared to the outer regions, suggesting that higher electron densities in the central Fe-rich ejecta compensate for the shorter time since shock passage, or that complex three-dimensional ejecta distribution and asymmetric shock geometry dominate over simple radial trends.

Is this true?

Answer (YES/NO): NO